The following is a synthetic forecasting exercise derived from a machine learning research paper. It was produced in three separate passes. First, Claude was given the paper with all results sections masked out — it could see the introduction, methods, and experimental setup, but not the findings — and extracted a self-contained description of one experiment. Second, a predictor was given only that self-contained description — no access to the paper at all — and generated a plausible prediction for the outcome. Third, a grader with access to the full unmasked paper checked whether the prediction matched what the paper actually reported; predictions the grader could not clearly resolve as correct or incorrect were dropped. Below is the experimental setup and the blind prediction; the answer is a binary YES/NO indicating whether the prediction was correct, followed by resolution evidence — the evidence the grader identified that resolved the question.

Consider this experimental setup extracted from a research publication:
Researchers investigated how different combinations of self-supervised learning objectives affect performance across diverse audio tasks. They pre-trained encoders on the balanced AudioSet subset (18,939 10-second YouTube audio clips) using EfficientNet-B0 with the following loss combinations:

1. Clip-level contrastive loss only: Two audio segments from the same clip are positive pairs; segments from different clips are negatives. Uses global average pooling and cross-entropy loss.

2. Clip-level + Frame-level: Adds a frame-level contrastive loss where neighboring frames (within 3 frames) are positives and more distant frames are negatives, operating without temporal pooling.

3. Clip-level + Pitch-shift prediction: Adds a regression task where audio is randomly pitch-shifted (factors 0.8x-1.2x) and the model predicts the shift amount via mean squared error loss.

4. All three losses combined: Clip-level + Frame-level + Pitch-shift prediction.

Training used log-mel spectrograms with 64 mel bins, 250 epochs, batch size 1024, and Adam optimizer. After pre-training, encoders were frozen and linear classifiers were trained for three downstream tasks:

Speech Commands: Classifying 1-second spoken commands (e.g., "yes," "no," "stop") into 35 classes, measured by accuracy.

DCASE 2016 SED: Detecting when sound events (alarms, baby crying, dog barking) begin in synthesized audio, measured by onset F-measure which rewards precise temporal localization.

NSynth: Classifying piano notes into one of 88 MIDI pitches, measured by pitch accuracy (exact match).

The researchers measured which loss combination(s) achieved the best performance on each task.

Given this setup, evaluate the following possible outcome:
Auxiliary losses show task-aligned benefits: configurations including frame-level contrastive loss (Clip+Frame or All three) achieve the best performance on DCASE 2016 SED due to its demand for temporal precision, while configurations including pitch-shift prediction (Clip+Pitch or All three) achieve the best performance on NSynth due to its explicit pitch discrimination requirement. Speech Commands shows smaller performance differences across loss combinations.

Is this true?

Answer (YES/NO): NO